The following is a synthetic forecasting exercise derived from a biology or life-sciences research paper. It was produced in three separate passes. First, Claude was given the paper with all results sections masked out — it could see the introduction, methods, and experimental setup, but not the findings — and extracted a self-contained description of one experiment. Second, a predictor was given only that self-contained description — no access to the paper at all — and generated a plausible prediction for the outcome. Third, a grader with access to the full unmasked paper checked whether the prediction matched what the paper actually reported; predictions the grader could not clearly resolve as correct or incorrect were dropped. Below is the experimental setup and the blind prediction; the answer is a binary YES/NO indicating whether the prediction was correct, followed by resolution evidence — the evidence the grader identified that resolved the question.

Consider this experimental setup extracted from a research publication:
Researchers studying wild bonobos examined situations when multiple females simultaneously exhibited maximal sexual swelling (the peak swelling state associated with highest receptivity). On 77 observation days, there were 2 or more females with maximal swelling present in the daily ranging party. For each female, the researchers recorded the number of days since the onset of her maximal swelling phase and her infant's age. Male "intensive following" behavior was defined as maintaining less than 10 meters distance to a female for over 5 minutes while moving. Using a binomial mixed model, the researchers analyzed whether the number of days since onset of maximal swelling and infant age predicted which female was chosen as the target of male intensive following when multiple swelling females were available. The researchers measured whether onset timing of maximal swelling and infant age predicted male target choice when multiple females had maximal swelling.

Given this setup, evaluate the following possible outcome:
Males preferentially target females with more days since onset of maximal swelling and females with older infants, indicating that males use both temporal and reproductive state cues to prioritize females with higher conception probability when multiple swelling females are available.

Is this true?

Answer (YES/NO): YES